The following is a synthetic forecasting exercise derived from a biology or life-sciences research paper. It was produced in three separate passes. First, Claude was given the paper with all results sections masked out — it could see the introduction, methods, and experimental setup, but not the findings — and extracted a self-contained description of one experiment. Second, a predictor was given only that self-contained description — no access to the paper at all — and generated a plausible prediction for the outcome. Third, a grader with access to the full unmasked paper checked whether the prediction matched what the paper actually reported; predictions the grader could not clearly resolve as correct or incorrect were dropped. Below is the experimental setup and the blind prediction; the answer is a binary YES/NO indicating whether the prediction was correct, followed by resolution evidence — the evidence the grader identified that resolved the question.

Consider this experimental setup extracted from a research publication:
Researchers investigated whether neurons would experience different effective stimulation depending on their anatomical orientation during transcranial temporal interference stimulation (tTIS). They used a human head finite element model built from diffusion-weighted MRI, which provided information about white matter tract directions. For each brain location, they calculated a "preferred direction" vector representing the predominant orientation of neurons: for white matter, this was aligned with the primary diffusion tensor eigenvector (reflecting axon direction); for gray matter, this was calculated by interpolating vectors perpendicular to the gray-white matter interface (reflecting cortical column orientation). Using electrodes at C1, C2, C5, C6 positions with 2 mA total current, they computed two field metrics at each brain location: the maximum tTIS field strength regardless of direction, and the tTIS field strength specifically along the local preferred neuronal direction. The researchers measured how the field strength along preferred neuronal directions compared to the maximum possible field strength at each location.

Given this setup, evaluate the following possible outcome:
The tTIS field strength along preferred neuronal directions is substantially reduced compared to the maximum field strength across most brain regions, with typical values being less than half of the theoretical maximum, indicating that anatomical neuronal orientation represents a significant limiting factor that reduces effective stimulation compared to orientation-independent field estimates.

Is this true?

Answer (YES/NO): NO